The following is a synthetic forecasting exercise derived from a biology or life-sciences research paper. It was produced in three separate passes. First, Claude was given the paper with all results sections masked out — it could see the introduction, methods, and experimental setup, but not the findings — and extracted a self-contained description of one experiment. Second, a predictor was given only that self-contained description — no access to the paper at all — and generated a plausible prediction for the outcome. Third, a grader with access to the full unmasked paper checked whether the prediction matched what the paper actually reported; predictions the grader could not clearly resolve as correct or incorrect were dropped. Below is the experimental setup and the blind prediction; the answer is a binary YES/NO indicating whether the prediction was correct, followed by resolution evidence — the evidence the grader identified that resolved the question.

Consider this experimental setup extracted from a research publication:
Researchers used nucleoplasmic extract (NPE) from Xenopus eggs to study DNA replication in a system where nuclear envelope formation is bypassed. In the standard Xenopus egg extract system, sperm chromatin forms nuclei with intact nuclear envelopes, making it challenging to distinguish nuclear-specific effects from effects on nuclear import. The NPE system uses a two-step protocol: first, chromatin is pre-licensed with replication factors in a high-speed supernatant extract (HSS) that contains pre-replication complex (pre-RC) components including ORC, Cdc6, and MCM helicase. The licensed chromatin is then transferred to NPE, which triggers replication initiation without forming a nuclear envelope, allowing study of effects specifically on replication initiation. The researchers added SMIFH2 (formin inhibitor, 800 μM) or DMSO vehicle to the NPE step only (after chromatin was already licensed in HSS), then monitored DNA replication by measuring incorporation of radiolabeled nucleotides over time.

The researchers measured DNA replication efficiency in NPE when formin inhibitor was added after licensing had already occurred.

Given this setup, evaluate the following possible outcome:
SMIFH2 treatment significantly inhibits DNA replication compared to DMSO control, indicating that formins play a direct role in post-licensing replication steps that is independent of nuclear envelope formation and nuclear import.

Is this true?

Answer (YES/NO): YES